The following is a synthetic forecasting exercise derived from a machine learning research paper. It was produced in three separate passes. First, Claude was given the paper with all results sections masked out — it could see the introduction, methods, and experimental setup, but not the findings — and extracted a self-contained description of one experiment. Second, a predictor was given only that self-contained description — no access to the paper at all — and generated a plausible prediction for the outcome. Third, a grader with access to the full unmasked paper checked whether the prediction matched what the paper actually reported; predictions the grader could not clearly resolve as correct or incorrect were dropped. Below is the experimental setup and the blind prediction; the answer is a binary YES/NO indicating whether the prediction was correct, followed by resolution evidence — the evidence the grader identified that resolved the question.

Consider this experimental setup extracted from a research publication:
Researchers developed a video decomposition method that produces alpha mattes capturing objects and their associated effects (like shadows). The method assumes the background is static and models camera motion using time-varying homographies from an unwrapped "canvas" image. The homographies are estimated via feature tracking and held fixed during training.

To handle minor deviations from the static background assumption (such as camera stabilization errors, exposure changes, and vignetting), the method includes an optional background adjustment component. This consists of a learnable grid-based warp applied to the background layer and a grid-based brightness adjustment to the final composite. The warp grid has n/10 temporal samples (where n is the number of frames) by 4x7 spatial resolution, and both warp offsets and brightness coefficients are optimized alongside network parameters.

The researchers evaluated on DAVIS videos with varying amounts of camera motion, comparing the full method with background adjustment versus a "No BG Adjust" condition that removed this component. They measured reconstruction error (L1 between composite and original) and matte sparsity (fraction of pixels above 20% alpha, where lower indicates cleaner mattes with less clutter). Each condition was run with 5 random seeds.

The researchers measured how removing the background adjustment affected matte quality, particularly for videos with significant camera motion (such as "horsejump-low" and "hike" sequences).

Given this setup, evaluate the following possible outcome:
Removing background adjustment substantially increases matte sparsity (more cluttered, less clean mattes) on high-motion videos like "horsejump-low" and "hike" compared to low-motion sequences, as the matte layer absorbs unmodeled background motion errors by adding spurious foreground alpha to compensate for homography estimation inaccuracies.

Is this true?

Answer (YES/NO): YES